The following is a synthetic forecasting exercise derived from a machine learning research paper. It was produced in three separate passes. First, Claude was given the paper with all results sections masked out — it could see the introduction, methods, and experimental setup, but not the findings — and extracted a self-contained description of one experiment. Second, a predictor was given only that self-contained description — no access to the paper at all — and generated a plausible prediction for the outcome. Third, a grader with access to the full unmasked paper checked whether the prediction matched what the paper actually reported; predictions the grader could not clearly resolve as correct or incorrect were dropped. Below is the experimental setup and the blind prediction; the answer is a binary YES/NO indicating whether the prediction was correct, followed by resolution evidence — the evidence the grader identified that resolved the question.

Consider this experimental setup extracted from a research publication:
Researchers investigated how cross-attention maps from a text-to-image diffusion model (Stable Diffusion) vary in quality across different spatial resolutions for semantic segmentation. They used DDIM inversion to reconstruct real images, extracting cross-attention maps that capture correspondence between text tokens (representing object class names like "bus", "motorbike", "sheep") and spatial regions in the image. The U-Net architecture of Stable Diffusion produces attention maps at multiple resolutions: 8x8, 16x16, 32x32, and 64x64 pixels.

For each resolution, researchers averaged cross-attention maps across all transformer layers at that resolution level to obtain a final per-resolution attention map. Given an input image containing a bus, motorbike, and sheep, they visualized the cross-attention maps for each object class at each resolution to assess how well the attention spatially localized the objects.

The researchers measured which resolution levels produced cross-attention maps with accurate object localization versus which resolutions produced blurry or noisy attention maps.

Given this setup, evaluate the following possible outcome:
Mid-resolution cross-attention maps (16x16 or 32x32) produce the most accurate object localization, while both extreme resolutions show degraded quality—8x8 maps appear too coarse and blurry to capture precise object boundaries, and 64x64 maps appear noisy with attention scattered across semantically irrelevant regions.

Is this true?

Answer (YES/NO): NO